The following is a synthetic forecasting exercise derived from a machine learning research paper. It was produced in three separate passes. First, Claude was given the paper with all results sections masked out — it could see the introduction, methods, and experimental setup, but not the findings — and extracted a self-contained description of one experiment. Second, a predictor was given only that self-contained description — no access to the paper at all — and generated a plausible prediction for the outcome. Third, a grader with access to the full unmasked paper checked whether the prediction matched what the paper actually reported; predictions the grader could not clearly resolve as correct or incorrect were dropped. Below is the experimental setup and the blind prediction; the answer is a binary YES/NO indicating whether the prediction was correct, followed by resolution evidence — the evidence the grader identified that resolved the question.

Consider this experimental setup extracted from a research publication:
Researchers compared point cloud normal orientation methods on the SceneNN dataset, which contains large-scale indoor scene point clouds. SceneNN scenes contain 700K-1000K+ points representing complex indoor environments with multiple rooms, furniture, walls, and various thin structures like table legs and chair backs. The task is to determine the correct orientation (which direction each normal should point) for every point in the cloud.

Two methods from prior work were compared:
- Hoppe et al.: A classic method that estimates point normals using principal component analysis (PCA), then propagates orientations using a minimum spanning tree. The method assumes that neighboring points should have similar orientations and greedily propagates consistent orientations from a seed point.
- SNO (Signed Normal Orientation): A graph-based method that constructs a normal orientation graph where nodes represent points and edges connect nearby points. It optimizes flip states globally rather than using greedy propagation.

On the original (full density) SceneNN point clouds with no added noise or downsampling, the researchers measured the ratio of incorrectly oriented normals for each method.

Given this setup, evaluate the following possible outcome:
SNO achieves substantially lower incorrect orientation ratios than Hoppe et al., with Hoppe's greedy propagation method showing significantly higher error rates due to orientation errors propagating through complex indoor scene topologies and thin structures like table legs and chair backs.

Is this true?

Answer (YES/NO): YES